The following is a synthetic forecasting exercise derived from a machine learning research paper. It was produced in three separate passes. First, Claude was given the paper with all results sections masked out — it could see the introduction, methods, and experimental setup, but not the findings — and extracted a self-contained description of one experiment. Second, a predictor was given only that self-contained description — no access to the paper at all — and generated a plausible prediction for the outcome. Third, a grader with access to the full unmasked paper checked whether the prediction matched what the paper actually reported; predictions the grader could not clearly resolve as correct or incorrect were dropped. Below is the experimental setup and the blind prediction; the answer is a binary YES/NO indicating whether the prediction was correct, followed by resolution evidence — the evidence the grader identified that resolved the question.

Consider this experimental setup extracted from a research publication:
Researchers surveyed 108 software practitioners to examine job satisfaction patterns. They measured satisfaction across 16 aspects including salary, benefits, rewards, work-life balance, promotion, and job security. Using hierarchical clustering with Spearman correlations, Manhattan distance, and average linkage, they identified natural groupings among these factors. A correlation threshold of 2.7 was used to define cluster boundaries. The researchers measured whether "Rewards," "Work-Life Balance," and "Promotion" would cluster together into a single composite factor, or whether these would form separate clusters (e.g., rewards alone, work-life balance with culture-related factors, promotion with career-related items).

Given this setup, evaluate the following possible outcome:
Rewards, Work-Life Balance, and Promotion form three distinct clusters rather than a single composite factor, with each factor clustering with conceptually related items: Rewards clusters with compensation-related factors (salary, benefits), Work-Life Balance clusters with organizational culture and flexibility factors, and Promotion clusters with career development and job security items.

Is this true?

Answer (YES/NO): NO